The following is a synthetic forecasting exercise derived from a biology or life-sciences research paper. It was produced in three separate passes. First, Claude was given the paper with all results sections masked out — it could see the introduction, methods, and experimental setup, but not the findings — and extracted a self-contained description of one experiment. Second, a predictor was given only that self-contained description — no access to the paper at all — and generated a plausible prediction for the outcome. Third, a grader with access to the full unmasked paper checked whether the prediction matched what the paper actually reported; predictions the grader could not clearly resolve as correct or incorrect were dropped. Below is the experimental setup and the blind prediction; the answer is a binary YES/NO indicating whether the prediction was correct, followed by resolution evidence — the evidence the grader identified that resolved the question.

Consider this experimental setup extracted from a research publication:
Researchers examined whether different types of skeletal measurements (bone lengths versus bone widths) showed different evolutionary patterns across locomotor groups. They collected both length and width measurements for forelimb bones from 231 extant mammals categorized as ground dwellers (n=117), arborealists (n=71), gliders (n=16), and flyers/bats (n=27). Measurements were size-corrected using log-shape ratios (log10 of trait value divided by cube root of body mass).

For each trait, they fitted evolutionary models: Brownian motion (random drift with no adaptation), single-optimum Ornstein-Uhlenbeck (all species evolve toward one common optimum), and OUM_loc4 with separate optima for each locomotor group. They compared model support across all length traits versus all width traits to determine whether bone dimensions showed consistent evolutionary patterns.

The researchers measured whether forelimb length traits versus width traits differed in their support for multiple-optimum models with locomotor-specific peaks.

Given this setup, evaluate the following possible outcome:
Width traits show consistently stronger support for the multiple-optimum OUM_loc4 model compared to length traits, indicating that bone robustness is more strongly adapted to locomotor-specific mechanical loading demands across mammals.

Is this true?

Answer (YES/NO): NO